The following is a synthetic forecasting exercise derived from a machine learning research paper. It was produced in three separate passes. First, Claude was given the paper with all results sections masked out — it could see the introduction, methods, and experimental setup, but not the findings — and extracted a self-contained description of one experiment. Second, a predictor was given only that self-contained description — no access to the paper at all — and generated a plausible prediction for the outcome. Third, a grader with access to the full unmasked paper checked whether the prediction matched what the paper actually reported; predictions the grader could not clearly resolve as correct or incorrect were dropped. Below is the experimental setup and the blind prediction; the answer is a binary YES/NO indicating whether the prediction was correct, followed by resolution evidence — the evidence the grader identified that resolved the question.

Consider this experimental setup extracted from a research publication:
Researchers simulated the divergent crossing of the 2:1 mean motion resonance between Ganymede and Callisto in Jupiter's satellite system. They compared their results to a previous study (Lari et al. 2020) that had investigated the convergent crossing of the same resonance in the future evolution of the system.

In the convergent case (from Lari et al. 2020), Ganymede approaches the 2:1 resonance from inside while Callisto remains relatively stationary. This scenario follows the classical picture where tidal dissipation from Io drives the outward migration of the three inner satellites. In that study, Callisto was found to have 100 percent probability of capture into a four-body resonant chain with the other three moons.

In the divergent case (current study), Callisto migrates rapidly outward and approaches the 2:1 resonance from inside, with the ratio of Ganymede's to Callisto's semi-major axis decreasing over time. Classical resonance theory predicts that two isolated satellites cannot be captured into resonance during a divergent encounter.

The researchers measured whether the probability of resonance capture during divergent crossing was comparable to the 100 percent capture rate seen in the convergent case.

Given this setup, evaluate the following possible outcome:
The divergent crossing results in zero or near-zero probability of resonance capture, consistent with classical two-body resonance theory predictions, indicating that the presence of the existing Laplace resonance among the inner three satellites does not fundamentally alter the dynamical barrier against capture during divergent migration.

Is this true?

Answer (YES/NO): NO